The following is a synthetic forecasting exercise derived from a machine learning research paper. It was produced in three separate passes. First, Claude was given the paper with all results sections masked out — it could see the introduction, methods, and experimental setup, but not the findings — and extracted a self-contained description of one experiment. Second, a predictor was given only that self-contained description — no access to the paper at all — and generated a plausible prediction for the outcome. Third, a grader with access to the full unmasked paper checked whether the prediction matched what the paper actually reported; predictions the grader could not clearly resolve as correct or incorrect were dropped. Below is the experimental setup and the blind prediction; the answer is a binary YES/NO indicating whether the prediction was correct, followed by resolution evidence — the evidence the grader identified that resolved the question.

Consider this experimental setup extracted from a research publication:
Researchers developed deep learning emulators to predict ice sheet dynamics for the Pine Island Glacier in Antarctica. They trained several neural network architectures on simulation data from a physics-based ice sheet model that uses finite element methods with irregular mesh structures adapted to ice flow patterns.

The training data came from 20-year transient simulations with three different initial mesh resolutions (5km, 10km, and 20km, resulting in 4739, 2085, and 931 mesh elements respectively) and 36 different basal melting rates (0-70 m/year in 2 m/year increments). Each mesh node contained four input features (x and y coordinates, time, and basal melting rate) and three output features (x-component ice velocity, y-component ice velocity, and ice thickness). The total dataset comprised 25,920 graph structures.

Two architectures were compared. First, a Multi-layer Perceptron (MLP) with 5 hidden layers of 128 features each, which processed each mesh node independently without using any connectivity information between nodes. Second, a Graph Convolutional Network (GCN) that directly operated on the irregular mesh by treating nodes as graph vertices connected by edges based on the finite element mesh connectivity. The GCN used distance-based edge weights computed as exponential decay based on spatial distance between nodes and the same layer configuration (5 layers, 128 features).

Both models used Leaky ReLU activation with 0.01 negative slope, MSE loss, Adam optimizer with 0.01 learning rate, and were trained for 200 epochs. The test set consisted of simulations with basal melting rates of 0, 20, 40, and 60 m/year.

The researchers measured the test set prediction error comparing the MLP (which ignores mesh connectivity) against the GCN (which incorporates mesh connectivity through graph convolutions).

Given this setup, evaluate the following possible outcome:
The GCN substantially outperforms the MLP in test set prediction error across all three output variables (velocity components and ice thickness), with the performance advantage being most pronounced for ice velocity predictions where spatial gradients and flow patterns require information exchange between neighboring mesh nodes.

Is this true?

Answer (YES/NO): NO